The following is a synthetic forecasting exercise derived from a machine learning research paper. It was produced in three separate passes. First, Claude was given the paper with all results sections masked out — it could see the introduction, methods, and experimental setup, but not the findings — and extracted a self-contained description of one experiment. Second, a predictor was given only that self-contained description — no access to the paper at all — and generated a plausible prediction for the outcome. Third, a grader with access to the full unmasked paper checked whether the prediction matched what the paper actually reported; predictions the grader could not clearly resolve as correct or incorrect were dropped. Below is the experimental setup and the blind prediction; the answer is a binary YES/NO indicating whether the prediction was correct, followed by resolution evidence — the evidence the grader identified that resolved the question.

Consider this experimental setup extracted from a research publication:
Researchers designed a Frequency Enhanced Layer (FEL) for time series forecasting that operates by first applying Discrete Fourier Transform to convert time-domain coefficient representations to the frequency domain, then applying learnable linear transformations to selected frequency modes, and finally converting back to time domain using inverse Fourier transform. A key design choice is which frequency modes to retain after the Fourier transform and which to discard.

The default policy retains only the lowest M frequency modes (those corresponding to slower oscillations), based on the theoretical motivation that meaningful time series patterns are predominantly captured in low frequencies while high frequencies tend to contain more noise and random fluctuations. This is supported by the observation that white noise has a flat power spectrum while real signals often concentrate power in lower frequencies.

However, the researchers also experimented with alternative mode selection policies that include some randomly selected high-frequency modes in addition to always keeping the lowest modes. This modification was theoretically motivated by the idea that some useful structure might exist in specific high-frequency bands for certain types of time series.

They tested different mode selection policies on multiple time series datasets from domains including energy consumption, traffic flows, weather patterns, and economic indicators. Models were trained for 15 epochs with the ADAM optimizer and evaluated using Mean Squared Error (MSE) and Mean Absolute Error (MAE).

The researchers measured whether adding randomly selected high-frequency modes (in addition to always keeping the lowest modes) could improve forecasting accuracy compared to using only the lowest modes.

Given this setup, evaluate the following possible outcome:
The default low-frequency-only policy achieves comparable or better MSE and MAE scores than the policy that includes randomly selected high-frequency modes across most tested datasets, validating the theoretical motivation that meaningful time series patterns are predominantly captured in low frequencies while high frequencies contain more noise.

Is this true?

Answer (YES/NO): YES